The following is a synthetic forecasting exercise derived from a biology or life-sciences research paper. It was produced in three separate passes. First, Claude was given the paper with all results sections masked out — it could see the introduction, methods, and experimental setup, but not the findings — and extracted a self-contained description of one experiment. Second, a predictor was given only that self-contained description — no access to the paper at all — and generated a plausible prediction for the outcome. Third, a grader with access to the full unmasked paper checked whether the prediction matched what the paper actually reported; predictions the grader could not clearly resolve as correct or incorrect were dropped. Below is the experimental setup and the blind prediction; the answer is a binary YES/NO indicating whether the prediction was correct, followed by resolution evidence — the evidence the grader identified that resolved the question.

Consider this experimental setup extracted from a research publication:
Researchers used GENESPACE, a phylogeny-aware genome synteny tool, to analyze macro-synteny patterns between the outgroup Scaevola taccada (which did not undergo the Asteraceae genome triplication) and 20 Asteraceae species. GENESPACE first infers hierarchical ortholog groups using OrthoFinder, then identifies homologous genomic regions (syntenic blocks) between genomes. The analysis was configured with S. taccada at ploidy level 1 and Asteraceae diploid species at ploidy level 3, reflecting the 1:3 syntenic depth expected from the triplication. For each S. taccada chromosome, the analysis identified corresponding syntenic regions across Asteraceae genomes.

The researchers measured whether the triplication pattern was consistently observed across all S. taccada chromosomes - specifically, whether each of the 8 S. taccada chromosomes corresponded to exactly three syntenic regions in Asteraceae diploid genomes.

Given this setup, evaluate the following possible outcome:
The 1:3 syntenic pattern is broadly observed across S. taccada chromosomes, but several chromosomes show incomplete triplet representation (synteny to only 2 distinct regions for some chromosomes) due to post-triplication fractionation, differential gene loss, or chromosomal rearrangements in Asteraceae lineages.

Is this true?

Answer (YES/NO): YES